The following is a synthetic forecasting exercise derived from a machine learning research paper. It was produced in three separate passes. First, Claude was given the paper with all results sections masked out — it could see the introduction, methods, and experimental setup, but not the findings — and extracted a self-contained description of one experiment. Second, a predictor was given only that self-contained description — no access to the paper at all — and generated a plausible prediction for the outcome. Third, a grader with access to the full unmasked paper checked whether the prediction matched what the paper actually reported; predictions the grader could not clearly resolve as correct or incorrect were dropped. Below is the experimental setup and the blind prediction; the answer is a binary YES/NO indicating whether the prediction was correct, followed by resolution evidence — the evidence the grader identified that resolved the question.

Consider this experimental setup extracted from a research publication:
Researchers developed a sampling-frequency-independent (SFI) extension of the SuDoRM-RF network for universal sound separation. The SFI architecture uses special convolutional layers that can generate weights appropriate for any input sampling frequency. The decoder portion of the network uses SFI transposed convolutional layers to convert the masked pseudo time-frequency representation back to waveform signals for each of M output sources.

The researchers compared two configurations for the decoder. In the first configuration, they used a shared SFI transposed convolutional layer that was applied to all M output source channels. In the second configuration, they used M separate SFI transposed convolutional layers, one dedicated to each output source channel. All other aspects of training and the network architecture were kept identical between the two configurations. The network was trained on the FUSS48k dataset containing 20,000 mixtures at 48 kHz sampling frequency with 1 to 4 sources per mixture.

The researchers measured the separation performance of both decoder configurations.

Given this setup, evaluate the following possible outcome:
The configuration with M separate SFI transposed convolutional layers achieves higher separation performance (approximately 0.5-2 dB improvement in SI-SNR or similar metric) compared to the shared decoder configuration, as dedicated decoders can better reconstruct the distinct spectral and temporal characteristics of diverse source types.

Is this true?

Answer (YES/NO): NO